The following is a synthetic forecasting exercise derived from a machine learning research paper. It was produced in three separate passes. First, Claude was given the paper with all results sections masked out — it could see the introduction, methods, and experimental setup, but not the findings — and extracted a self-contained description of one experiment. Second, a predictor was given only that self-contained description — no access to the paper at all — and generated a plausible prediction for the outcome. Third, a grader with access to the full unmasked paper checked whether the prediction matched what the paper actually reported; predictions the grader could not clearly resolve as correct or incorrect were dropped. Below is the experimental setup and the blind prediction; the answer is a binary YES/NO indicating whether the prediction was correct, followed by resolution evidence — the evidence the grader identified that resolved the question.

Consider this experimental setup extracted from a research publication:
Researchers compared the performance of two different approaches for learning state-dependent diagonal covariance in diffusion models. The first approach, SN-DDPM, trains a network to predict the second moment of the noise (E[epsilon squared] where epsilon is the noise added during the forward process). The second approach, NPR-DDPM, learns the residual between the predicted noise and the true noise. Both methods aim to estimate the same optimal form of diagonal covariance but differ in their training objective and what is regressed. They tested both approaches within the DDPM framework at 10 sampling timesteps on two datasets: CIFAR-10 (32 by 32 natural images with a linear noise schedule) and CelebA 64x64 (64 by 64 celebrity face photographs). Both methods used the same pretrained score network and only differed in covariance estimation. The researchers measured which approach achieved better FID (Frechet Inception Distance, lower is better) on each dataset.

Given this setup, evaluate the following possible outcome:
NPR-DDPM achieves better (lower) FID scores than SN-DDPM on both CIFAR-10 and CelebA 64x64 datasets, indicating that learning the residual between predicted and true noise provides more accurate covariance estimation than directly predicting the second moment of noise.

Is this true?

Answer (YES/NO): NO